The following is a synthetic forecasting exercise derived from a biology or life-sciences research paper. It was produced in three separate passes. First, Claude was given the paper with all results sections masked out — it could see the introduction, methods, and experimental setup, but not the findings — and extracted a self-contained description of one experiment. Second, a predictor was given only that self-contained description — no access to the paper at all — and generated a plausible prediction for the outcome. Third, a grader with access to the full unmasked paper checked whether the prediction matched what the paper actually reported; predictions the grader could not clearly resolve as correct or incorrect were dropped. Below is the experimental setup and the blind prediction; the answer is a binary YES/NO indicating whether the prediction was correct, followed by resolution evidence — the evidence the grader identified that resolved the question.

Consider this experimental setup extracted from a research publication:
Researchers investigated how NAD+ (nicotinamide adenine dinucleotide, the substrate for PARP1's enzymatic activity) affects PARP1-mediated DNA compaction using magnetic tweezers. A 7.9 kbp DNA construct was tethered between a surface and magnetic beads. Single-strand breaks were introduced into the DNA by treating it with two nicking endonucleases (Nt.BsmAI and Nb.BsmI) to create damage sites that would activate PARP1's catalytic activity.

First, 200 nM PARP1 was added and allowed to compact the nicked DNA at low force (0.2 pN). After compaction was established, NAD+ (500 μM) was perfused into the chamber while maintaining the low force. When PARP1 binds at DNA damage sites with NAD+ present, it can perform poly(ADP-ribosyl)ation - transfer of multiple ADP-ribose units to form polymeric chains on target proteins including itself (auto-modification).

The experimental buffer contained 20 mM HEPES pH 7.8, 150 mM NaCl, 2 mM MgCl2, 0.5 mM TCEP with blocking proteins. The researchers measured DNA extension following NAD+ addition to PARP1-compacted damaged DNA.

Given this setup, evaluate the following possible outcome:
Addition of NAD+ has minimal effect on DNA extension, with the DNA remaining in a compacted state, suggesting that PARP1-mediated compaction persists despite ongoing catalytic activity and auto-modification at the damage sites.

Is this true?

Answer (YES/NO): NO